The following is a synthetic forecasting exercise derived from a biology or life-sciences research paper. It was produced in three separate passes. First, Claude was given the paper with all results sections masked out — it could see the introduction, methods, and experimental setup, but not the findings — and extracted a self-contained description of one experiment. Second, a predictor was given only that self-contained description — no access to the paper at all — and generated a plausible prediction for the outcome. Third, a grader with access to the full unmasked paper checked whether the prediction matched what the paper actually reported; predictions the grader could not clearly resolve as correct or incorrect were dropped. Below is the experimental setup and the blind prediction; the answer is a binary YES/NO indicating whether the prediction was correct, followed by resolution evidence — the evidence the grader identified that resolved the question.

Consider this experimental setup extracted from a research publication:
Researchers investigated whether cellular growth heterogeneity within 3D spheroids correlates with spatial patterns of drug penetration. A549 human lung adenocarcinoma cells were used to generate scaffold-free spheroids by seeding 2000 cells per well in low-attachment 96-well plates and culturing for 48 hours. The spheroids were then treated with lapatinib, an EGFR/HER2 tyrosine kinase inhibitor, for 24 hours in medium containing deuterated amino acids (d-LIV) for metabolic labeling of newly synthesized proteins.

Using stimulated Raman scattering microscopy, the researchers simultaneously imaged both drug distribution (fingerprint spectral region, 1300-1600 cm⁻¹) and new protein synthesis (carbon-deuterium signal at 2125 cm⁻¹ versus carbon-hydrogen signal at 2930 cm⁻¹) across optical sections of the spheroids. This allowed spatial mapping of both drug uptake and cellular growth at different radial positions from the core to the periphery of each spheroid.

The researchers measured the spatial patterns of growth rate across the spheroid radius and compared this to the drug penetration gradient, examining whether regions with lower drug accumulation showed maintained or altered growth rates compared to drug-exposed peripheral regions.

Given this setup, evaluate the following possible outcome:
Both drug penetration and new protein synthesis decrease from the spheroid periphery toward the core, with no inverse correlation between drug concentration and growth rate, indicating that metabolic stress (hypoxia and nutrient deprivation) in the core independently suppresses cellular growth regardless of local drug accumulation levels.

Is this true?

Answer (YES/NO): NO